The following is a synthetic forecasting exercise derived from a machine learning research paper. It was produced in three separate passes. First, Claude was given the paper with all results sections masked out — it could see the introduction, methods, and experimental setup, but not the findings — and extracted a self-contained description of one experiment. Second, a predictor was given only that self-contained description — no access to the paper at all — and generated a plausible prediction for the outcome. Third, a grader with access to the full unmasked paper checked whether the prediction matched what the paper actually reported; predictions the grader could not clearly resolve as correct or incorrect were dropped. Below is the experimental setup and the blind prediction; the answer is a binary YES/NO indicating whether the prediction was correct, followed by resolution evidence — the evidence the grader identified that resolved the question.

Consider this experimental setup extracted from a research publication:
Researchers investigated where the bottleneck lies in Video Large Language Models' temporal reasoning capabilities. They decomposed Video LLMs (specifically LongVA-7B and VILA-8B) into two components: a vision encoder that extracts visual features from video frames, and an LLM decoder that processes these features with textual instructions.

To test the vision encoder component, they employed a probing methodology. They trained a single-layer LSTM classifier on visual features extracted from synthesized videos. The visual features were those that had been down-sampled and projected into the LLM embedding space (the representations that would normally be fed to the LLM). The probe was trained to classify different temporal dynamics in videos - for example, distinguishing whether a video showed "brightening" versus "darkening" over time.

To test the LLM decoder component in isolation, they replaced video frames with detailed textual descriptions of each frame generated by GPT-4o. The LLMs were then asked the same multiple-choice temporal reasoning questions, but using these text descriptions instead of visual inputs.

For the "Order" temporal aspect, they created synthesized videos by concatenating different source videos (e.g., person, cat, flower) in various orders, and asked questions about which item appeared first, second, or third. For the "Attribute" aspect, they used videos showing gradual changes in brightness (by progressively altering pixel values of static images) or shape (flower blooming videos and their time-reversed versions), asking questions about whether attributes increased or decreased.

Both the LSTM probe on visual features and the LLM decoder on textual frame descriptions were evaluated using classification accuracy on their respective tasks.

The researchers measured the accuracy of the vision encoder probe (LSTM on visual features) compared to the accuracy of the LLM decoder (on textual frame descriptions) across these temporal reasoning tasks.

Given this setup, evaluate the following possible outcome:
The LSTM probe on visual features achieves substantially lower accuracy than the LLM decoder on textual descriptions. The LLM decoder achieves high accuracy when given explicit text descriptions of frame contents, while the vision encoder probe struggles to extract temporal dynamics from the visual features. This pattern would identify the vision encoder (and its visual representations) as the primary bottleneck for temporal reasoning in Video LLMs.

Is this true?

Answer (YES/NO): NO